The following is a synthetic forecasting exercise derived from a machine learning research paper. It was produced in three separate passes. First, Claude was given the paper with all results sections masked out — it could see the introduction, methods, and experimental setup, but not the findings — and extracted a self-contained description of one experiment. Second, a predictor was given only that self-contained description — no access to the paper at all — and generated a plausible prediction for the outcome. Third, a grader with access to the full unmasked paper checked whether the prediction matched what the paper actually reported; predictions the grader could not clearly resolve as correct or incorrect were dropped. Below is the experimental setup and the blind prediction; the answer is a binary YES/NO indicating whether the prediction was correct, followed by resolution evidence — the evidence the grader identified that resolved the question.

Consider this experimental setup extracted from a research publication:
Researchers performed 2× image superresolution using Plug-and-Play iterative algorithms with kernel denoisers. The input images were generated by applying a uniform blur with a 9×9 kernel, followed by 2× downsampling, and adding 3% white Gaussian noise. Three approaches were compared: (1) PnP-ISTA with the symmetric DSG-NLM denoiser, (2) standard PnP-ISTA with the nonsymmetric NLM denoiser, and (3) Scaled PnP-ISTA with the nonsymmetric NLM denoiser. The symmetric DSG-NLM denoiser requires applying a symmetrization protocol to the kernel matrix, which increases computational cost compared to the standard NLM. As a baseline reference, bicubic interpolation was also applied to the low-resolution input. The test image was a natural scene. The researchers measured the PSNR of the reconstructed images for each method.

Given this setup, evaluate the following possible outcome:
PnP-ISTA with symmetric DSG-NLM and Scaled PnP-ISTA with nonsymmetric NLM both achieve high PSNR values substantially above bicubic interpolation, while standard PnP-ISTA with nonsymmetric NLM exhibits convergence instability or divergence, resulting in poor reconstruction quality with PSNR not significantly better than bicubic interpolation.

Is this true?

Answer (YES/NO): NO